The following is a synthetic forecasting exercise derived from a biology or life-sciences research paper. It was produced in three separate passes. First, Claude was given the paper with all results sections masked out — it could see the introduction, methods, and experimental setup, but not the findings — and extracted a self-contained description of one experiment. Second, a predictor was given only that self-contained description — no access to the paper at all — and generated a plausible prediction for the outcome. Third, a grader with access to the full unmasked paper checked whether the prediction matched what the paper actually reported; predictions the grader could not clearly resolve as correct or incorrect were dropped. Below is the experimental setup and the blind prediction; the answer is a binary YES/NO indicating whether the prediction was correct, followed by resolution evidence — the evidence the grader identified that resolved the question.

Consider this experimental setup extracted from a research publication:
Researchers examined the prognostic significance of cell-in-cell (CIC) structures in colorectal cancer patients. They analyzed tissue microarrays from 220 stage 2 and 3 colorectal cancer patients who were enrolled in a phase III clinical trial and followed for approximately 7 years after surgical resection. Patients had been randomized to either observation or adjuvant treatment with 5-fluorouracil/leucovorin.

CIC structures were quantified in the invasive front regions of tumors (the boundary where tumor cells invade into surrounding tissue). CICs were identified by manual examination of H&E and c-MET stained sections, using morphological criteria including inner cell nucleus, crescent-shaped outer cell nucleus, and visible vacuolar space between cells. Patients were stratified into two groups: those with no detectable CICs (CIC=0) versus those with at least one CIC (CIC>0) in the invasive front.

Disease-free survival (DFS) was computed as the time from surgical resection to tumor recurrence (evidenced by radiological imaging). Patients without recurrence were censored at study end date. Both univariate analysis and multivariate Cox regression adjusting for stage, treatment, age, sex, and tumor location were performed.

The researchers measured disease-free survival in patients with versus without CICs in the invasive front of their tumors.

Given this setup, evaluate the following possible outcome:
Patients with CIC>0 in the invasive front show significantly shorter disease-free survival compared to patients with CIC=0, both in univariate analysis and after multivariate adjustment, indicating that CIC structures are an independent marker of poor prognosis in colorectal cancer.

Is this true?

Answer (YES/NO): NO